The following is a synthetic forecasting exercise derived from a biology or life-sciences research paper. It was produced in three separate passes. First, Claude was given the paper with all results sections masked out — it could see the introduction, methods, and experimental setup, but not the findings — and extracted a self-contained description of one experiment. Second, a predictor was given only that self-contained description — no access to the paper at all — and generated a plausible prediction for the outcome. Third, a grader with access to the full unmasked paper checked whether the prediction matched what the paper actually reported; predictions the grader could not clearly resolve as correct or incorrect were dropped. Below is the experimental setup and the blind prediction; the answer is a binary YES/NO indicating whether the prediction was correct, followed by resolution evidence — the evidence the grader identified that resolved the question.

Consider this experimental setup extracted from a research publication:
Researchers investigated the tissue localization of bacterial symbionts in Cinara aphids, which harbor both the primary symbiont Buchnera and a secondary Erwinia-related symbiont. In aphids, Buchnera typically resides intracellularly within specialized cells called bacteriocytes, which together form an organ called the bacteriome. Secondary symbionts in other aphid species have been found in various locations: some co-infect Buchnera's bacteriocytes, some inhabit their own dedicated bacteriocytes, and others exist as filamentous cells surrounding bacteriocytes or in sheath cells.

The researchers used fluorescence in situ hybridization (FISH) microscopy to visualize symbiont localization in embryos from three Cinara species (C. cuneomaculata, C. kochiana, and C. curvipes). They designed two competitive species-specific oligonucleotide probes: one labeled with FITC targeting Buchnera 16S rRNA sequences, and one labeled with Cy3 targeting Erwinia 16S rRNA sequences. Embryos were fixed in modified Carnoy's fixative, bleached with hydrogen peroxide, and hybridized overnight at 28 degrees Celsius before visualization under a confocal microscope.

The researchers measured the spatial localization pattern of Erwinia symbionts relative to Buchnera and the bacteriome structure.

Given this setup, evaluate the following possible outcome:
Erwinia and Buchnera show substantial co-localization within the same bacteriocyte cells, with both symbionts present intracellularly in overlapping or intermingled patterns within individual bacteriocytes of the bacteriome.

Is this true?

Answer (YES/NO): NO